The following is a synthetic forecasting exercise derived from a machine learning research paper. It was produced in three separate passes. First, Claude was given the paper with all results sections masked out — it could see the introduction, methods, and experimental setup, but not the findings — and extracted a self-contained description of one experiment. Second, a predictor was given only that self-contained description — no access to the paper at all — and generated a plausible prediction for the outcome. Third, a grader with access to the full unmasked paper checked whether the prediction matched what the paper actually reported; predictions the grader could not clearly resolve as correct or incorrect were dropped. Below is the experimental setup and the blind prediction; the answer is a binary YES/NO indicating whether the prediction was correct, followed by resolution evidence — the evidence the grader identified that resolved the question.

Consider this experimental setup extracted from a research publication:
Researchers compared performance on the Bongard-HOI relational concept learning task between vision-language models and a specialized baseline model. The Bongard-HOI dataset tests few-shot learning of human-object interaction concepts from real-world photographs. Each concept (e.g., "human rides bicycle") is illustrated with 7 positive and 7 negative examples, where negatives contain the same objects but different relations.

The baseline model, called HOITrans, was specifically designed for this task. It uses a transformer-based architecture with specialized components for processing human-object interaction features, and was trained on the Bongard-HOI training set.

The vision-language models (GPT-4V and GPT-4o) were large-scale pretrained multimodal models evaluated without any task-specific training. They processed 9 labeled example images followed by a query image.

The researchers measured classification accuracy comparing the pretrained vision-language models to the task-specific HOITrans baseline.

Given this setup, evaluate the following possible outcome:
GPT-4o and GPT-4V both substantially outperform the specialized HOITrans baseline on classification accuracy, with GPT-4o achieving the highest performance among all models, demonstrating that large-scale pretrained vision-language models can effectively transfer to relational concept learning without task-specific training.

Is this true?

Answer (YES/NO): YES